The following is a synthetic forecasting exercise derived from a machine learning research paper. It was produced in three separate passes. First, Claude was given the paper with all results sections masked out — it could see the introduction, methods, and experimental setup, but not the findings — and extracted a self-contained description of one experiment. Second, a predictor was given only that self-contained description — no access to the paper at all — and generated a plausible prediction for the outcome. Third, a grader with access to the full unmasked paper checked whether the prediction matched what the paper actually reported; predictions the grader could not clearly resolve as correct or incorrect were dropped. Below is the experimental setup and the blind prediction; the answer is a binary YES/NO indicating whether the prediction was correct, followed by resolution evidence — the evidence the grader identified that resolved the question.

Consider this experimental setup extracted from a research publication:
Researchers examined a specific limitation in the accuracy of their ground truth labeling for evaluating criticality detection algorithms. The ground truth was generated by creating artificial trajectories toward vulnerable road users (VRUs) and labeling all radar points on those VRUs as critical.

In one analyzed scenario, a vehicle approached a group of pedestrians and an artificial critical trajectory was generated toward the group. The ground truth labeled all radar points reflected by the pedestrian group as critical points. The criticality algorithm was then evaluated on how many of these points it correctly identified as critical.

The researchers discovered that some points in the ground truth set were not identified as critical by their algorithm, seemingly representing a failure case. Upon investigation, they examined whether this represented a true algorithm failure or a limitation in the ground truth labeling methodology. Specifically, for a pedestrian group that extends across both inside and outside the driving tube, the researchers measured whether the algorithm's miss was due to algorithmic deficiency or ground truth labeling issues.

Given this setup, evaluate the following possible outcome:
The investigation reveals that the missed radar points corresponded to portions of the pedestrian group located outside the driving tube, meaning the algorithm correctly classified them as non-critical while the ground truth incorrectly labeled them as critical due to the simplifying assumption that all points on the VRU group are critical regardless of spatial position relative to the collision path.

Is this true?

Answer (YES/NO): NO